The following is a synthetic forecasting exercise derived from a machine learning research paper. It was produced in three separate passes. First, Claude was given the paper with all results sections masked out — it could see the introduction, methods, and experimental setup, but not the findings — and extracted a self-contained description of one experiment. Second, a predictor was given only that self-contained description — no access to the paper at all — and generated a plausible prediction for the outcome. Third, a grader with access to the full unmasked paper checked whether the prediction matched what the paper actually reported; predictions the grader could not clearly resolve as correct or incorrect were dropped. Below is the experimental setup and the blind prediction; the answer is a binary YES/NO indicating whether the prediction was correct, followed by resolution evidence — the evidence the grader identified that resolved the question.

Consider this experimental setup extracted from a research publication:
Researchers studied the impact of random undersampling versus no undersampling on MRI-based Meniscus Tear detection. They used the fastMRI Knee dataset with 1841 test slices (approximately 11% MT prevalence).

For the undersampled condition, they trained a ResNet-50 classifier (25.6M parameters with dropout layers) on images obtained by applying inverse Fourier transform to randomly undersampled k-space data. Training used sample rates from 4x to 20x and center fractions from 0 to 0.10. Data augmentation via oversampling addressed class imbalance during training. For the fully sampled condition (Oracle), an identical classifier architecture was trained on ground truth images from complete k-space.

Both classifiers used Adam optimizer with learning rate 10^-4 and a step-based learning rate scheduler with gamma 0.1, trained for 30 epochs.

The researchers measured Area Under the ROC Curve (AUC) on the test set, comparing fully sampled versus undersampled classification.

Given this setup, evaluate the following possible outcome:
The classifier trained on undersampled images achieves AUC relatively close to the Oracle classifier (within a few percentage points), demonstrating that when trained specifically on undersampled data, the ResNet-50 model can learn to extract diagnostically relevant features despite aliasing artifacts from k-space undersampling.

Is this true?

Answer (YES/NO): NO